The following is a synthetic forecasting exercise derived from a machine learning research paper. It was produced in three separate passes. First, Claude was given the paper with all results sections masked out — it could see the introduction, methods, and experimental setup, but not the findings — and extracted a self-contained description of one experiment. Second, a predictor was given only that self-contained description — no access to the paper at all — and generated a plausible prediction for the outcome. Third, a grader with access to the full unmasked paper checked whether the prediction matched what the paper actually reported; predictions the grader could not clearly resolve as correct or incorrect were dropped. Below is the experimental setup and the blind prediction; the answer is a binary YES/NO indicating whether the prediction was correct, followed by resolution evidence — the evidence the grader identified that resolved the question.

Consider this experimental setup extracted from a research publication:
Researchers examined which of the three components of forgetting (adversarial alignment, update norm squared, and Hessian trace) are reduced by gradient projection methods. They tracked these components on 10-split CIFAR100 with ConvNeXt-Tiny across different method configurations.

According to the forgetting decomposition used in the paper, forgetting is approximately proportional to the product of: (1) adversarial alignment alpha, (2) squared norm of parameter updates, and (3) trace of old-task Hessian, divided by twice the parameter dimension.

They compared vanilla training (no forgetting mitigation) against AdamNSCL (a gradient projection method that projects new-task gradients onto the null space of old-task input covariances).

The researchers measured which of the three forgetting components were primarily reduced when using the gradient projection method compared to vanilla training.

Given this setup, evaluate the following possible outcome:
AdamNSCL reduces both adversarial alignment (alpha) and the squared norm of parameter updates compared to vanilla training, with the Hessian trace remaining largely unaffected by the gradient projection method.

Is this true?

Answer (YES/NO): NO